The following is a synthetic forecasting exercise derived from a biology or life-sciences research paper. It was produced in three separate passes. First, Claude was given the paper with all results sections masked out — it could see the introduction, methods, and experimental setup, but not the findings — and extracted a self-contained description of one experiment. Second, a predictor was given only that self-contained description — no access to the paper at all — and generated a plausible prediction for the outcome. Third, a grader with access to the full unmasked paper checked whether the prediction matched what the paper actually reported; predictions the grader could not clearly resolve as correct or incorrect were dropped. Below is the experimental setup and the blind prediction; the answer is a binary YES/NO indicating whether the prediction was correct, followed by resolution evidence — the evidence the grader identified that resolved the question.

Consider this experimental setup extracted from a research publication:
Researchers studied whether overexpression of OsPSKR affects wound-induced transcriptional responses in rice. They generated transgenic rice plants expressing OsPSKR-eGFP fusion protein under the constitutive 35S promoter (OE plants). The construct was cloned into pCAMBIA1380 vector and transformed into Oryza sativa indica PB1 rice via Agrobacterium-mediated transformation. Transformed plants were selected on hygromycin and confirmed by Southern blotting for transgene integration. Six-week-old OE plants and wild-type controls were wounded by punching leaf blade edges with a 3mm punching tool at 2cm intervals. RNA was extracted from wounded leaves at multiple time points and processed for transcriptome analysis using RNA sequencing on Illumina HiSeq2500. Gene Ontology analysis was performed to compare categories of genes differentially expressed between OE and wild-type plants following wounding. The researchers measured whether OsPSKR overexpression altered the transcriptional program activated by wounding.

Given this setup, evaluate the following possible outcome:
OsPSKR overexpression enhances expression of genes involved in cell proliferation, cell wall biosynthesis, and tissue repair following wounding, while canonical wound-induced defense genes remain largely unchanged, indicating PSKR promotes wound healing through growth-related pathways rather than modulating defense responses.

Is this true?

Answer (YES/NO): NO